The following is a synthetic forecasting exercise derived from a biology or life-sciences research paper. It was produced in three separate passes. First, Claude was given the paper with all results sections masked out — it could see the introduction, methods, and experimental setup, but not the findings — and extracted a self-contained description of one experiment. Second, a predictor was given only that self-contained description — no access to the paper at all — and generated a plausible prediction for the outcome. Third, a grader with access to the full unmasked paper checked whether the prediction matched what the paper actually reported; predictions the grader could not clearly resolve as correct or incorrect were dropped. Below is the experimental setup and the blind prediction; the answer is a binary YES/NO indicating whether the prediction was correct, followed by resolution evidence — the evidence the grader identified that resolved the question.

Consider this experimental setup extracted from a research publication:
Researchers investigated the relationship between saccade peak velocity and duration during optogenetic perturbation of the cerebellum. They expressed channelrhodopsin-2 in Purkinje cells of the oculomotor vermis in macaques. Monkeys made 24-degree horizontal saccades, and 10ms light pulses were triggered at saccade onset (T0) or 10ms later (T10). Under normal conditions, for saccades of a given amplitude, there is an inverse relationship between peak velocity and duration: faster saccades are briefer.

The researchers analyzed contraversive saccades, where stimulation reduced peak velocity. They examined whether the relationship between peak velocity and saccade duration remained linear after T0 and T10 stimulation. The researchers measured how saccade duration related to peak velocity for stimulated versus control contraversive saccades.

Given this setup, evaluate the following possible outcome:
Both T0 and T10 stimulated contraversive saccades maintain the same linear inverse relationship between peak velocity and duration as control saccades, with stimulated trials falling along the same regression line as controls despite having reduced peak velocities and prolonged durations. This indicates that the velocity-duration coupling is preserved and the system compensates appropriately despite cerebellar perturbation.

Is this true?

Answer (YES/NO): NO